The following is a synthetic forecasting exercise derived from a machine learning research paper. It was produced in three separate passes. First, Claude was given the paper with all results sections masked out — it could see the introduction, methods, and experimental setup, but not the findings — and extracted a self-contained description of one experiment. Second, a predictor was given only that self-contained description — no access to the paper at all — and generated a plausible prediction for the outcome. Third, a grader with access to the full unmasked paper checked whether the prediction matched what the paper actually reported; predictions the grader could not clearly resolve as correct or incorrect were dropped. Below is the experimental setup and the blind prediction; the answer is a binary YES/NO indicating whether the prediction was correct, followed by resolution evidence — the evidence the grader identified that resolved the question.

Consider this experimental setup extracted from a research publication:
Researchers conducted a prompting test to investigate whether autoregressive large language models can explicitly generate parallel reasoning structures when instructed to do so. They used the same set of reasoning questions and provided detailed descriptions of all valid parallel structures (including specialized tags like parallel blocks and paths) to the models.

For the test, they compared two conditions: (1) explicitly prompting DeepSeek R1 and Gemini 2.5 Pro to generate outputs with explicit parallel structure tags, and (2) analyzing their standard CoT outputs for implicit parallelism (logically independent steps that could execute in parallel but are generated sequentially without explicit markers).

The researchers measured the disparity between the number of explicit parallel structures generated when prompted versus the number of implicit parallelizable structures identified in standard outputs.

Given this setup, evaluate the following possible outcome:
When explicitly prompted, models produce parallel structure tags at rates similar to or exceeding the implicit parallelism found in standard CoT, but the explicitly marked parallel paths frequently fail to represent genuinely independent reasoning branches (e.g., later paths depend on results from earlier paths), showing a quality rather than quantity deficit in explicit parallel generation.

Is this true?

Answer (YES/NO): NO